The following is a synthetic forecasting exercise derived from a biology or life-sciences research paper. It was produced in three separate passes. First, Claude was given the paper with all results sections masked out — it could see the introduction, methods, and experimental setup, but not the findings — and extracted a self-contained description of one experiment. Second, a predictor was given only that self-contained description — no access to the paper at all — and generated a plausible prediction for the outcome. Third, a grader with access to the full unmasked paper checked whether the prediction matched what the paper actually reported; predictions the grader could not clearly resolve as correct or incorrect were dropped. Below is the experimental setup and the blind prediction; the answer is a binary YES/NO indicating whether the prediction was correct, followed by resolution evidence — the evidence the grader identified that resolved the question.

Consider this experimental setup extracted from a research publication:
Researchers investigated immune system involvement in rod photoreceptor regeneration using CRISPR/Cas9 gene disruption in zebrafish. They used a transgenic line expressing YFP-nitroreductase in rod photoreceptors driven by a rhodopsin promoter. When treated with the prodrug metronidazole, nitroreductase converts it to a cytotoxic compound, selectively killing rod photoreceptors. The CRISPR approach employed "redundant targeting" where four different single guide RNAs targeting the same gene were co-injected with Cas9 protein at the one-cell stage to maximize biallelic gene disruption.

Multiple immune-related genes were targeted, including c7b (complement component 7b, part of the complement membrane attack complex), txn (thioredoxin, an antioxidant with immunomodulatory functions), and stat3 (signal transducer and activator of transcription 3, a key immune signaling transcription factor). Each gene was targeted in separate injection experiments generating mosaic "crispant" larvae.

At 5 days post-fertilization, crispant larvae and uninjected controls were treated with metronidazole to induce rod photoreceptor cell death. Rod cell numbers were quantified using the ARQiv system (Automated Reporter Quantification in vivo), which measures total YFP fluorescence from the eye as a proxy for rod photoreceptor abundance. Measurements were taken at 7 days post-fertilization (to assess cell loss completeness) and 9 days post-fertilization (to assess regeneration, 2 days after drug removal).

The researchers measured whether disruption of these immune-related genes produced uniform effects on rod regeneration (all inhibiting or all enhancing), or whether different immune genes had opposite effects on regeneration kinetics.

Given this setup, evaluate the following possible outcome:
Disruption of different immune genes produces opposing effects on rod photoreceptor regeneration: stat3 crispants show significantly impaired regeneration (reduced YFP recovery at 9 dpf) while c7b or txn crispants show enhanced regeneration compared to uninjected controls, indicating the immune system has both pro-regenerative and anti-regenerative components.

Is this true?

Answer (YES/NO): YES